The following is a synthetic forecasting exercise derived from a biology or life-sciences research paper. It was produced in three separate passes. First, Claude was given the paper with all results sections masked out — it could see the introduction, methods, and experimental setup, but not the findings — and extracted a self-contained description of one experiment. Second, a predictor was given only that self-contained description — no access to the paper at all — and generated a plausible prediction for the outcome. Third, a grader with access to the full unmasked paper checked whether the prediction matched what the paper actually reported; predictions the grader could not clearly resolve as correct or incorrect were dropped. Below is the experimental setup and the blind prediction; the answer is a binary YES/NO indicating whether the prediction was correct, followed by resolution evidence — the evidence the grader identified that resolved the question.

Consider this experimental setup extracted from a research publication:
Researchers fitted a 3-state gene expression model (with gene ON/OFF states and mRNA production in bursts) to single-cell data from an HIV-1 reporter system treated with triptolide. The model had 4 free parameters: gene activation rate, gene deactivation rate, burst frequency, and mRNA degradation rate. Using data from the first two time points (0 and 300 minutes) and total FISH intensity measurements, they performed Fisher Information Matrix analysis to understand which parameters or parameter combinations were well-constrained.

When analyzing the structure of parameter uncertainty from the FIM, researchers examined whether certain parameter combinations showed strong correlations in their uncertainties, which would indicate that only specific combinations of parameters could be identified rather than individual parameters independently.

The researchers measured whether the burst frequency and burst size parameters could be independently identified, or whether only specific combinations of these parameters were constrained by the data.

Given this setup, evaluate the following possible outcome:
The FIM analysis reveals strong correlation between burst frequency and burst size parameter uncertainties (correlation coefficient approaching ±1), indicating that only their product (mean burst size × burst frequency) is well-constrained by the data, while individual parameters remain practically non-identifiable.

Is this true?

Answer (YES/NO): YES